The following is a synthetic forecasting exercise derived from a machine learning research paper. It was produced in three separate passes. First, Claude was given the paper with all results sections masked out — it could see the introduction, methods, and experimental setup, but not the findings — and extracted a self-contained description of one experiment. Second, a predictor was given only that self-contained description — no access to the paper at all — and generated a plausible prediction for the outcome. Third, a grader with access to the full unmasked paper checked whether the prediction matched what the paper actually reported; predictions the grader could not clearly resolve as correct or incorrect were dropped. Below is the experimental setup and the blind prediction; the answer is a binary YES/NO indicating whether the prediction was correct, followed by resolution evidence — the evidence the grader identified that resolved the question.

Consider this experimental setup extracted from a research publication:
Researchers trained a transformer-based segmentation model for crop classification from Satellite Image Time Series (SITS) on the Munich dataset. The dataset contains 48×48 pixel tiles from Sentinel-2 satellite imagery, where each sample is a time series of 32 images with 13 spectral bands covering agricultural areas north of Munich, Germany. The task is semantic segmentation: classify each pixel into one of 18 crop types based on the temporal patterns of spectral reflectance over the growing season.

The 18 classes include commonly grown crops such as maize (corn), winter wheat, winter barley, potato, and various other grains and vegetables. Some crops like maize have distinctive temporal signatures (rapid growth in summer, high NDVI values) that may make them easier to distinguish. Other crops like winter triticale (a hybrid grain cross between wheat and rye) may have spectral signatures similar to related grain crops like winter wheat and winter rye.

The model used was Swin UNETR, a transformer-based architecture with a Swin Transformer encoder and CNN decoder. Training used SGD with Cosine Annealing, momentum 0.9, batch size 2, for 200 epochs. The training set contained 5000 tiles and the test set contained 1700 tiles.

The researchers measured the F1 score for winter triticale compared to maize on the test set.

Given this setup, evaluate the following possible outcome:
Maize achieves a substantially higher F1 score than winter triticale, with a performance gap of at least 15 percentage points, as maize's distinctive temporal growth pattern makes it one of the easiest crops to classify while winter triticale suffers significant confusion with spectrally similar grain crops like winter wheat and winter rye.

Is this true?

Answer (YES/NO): YES